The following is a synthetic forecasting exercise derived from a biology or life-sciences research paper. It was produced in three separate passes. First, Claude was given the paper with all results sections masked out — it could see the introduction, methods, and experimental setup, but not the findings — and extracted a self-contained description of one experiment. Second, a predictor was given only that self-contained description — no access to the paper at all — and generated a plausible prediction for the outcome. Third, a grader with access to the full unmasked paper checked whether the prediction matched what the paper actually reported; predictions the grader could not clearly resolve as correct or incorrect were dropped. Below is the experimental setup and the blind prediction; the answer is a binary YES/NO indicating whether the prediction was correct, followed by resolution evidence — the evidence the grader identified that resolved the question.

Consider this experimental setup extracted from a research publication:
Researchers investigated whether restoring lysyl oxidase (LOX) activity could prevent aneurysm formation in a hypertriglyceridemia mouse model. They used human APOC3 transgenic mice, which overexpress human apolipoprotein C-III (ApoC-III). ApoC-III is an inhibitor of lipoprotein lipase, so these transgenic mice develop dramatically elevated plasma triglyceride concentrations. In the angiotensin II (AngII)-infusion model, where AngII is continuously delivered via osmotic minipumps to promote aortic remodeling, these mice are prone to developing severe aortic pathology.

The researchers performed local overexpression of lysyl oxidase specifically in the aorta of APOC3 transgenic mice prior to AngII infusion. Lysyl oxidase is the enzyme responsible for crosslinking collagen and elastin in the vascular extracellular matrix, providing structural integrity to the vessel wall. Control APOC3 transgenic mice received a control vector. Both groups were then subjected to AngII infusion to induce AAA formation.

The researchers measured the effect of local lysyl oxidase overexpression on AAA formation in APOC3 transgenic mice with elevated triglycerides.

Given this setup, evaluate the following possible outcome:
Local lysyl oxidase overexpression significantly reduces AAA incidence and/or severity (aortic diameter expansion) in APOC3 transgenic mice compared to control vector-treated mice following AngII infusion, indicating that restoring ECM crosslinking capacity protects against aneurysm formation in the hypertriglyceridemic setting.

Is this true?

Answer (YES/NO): YES